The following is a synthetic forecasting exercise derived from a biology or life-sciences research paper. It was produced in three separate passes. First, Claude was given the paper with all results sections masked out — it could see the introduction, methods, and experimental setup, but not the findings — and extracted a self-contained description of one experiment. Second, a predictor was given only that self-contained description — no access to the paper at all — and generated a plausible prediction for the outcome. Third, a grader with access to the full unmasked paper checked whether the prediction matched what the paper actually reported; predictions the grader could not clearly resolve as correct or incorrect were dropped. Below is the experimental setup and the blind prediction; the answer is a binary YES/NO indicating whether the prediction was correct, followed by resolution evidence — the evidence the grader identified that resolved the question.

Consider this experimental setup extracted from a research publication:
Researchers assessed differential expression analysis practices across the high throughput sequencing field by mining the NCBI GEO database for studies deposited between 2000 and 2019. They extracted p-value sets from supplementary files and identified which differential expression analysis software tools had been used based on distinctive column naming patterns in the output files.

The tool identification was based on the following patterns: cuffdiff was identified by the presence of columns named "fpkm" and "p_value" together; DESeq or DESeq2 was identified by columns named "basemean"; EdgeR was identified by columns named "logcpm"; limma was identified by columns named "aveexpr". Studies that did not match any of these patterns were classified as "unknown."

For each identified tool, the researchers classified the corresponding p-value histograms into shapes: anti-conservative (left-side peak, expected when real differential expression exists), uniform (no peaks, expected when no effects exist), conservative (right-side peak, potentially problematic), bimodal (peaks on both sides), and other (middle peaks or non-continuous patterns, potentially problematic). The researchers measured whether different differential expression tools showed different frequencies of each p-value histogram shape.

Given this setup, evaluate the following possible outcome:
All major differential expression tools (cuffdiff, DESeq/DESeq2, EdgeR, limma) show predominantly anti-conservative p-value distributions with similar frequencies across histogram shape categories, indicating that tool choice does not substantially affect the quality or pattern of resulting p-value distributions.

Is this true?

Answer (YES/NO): NO